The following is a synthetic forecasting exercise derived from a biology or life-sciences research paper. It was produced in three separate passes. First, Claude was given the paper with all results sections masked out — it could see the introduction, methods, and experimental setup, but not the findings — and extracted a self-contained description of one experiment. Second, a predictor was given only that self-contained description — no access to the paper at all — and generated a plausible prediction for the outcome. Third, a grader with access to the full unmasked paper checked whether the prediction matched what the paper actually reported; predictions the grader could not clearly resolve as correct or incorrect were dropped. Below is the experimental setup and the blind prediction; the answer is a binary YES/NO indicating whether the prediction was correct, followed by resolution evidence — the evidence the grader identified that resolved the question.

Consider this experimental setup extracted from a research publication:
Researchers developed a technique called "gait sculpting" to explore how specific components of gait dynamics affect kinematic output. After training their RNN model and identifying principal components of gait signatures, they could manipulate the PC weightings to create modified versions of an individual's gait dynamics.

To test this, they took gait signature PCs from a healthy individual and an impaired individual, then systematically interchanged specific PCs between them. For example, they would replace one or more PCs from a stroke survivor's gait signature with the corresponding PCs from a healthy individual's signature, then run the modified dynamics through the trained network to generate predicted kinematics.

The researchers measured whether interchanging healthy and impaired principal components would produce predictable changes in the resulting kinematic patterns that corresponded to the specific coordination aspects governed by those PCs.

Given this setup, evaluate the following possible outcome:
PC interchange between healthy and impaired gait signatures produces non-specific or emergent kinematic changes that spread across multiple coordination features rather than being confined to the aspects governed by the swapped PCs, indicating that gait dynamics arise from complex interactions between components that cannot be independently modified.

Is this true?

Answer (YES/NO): NO